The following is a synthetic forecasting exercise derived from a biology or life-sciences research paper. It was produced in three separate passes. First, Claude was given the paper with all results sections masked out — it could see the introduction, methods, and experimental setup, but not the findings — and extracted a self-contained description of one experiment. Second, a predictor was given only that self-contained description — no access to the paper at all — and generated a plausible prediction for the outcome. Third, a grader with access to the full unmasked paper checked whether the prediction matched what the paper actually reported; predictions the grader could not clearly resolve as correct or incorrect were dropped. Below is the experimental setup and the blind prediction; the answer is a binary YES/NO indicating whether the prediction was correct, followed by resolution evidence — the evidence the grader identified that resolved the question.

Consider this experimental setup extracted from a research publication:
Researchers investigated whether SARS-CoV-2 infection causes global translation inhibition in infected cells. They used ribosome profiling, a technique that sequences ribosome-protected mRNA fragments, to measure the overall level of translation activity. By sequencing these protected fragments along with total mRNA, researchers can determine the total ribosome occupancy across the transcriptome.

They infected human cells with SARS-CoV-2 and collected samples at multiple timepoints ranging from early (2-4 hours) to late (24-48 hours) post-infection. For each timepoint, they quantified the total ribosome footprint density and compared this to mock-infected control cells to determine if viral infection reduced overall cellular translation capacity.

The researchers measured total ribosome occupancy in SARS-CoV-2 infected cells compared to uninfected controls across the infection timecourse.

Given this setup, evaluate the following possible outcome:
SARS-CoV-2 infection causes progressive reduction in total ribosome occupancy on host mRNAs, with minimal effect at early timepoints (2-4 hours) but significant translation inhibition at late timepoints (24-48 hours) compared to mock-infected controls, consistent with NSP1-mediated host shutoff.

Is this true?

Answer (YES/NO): NO